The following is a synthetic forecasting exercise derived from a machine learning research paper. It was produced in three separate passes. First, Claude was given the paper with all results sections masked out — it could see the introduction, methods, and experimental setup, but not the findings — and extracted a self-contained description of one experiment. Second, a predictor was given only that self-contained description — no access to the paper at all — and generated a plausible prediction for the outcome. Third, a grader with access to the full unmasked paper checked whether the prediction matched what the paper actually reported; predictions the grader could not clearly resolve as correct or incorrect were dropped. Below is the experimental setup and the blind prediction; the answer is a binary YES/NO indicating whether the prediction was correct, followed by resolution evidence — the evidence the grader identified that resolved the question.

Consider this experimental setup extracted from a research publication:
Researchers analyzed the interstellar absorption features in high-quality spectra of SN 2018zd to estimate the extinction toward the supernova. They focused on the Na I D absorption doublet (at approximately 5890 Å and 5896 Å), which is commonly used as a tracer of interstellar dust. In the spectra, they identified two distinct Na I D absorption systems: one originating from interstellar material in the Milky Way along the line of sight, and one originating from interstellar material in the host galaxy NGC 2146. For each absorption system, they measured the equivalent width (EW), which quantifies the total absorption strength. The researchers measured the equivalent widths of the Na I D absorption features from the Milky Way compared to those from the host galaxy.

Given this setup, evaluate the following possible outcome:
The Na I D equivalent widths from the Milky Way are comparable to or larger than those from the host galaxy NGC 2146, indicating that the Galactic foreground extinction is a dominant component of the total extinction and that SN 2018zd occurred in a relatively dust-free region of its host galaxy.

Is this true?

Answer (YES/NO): NO